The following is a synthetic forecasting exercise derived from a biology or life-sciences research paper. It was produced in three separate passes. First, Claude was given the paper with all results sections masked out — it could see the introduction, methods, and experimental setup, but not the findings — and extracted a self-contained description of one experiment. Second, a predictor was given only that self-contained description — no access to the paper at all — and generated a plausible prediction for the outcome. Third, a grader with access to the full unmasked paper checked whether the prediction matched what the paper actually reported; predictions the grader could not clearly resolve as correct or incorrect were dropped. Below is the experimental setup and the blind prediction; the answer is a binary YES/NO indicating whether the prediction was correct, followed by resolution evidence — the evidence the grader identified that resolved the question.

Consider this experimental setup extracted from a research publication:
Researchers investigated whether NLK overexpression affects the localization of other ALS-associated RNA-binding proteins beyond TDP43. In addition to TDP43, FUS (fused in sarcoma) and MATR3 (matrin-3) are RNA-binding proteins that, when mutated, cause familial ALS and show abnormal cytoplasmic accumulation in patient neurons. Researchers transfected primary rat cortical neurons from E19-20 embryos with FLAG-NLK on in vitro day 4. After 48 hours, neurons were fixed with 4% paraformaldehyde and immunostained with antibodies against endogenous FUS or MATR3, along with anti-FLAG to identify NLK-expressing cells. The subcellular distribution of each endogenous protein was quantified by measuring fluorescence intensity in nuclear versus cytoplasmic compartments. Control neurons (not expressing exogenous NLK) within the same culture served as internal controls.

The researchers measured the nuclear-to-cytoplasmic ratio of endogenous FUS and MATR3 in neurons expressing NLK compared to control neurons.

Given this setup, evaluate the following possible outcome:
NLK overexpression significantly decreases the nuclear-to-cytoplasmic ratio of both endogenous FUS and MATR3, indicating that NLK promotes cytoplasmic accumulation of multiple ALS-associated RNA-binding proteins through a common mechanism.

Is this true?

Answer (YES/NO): NO